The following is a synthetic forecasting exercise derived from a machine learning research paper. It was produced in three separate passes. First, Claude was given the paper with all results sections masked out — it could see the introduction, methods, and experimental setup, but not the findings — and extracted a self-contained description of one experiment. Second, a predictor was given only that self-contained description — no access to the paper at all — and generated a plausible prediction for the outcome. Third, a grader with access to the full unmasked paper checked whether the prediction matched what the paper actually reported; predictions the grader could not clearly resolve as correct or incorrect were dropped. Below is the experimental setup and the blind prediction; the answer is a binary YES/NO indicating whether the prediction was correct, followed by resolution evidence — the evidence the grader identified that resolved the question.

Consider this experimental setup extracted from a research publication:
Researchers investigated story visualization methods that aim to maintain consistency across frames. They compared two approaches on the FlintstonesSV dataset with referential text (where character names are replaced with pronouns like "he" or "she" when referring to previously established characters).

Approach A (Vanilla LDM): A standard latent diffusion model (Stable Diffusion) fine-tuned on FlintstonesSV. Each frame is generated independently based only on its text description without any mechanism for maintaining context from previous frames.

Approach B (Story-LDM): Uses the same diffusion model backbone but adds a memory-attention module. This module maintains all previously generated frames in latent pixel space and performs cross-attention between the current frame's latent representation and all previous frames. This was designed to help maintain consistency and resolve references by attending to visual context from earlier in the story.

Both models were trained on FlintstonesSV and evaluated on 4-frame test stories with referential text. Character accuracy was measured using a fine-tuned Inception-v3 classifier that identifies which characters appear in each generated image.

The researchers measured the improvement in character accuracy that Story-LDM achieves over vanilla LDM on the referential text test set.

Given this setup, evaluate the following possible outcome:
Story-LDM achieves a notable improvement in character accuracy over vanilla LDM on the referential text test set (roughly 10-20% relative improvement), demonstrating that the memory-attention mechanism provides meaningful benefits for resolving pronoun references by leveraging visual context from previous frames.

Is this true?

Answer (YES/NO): NO